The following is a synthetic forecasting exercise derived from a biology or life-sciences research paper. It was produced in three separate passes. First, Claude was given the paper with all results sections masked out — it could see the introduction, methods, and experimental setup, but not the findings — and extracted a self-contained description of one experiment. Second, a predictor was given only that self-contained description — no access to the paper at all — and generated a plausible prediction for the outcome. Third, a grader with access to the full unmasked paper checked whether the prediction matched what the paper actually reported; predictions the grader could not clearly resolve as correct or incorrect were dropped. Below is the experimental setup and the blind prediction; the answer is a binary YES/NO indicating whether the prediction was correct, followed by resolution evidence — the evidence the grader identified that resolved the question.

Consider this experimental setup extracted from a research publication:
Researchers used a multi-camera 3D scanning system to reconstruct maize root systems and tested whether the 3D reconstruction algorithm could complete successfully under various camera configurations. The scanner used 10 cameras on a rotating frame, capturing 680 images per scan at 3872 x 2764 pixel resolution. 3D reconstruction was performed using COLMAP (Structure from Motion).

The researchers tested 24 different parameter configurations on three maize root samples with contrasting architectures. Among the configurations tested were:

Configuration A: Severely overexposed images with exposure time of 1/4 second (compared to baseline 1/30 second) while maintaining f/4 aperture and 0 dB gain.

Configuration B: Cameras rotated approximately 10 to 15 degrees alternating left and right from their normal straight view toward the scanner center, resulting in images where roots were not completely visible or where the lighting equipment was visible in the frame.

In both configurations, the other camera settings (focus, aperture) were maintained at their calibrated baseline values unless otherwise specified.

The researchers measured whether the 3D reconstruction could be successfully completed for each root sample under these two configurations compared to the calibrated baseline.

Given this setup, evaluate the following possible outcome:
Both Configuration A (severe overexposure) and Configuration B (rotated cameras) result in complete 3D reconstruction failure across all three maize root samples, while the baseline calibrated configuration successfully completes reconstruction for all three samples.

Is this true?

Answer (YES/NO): NO